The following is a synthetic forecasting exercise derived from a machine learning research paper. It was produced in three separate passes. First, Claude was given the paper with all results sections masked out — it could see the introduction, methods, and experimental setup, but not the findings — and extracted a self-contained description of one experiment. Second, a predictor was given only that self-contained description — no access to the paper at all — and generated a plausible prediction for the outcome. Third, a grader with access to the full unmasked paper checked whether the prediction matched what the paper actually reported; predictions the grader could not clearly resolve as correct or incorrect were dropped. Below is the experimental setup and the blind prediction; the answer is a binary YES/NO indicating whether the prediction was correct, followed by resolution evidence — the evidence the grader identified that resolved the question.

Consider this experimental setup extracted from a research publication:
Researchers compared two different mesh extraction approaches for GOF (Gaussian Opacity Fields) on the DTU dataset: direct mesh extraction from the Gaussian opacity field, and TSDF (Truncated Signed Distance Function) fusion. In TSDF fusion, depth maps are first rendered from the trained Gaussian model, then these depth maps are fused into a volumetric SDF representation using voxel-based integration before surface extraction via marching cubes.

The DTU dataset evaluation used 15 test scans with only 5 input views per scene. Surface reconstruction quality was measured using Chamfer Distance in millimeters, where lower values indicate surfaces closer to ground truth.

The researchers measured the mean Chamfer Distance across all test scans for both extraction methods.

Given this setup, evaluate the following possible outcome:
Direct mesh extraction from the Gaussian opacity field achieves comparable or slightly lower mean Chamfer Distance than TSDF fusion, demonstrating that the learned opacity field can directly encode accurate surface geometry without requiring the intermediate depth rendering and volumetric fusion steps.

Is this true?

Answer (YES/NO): YES